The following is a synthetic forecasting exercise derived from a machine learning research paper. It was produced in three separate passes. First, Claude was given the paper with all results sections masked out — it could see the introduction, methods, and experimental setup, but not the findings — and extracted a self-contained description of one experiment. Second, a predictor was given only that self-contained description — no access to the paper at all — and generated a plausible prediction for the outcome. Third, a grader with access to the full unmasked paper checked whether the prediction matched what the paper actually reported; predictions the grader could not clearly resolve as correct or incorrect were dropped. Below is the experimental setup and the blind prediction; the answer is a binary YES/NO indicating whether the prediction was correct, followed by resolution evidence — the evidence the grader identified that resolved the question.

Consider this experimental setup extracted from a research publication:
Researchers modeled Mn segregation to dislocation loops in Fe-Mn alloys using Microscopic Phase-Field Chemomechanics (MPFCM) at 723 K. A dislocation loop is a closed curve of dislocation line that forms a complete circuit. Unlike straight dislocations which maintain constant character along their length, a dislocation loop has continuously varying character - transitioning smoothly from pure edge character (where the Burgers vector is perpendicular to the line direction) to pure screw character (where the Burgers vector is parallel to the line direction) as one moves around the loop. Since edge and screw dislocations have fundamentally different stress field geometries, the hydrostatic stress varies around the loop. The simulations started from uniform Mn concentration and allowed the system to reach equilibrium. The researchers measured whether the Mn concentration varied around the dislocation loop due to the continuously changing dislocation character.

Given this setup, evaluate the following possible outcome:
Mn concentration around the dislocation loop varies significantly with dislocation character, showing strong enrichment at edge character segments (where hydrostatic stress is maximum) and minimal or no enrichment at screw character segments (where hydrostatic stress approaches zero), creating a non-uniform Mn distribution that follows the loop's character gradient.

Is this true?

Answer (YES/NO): YES